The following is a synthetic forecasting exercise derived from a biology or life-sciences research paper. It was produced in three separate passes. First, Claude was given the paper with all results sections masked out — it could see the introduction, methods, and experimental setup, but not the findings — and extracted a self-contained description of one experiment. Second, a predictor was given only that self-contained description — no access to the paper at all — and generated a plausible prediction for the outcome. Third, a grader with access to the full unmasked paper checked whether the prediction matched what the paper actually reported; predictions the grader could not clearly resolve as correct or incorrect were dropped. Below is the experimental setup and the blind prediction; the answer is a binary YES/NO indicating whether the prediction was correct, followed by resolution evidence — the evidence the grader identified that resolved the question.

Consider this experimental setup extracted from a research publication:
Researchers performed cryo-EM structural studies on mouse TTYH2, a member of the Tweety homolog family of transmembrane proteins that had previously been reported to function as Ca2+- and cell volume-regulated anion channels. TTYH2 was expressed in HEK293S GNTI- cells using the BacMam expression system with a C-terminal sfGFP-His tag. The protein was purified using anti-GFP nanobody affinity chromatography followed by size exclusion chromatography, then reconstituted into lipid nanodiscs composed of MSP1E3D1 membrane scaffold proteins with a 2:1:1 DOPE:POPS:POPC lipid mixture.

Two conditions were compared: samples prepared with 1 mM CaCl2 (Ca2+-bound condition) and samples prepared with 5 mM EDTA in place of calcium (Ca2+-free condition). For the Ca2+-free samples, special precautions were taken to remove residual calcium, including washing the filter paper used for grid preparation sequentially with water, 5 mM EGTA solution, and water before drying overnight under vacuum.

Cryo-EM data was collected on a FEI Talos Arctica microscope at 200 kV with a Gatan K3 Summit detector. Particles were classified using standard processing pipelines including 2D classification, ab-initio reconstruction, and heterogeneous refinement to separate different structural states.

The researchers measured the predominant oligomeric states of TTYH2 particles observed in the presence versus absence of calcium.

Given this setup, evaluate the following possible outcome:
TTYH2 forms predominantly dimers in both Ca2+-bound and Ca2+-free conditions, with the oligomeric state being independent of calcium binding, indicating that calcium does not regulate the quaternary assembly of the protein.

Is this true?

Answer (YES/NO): NO